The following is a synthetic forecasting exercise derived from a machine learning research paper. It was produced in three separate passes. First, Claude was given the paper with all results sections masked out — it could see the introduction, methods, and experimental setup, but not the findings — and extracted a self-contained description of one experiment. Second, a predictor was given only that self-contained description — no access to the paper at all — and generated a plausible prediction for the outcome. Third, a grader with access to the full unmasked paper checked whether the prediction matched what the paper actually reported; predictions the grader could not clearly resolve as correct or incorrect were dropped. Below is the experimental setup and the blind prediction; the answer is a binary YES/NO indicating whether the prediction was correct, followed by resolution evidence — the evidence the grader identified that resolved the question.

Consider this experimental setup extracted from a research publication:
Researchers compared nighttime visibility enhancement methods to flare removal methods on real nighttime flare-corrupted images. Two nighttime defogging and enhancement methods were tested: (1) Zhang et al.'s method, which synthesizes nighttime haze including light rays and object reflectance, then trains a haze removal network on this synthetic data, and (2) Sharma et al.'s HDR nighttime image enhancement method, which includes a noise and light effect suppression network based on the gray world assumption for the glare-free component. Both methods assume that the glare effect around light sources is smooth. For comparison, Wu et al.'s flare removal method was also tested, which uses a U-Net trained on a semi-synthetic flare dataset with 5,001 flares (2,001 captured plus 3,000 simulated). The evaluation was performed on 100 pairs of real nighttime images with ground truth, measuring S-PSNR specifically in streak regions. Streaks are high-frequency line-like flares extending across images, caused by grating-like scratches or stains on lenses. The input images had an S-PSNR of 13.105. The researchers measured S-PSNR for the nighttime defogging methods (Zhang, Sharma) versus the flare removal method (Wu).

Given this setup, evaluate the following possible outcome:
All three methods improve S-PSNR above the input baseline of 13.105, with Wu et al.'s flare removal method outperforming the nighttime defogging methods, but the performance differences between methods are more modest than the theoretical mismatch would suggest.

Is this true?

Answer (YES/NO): NO